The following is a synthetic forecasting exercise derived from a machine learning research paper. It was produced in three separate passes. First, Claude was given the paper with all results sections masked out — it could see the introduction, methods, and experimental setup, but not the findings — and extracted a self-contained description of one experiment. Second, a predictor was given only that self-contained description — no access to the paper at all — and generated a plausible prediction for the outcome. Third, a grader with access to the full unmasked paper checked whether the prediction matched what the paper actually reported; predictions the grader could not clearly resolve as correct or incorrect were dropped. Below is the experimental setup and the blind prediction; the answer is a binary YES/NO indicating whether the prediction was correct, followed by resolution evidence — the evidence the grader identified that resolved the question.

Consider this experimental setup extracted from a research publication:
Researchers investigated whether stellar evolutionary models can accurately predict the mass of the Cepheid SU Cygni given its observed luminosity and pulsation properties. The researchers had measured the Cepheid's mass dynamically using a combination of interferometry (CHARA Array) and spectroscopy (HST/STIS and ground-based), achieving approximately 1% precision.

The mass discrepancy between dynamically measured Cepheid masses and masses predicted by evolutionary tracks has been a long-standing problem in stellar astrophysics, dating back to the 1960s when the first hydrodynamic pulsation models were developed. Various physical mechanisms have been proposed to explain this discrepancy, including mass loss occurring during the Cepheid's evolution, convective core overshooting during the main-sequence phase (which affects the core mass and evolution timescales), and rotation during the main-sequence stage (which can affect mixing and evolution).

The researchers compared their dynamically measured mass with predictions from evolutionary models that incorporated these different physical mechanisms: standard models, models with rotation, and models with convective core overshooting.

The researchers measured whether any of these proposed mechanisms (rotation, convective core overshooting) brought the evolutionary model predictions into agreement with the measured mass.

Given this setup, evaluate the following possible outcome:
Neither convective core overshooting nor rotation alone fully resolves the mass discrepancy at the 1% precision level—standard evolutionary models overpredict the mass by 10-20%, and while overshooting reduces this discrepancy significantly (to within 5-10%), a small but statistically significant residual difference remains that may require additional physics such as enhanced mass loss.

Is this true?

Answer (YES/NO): NO